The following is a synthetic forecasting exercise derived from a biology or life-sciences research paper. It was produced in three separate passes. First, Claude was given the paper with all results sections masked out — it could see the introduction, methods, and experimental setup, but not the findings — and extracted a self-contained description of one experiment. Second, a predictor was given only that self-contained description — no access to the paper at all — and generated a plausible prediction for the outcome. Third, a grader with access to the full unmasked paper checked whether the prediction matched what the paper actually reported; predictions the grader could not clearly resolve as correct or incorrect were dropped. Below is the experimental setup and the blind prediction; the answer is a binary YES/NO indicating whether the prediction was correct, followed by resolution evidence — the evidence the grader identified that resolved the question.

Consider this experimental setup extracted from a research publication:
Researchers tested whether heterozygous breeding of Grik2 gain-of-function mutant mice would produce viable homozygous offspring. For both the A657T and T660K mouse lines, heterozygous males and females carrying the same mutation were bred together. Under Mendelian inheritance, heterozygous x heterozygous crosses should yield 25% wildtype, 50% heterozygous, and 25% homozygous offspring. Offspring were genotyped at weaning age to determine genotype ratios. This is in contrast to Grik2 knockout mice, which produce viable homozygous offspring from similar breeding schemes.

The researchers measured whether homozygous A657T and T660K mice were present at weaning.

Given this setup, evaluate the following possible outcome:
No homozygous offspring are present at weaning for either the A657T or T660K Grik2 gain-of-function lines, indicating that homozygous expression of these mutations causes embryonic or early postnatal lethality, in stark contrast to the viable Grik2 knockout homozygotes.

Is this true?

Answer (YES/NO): YES